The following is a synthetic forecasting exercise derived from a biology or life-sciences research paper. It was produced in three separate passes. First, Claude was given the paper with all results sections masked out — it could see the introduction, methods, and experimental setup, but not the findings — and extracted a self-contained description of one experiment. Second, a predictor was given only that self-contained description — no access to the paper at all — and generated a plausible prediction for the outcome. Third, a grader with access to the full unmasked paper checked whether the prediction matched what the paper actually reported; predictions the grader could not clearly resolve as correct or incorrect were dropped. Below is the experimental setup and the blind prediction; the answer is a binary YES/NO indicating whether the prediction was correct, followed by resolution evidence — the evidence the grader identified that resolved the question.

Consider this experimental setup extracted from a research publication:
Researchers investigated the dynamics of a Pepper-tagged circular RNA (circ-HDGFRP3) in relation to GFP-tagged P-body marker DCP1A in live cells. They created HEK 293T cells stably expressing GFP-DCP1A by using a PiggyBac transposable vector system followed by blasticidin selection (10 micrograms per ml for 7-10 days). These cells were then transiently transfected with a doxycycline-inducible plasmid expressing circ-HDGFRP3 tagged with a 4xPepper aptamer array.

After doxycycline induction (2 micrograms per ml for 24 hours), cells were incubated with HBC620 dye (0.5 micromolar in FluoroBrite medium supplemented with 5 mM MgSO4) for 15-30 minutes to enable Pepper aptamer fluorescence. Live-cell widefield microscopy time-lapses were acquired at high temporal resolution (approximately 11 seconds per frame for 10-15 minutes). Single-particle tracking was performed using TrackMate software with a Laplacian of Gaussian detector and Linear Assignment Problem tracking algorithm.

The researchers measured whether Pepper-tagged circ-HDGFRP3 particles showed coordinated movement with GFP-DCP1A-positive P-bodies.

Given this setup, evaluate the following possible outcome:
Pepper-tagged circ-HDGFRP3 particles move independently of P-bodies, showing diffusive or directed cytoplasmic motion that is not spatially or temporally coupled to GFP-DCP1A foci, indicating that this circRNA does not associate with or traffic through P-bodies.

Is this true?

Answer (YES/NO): NO